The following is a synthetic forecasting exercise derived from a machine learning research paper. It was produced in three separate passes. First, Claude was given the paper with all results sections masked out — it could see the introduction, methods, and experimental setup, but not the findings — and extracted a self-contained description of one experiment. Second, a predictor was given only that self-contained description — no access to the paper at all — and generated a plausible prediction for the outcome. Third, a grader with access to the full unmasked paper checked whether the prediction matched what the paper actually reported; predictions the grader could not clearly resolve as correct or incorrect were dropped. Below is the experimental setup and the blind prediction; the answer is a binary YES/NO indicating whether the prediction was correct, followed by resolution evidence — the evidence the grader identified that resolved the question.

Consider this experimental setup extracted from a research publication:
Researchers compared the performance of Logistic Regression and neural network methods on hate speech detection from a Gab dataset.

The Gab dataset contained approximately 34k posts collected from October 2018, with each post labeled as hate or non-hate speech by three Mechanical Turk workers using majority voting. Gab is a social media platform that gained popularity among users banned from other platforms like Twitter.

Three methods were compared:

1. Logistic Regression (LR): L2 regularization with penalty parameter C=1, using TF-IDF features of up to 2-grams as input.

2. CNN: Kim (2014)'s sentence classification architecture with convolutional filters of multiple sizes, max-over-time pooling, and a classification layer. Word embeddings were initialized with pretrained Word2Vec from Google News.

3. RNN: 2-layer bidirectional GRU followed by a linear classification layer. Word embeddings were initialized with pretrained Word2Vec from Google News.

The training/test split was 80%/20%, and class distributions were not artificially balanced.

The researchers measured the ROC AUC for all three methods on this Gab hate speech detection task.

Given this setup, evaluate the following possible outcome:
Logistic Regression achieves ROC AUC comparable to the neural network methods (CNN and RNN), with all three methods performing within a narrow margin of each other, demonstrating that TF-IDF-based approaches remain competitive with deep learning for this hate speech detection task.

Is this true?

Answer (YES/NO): YES